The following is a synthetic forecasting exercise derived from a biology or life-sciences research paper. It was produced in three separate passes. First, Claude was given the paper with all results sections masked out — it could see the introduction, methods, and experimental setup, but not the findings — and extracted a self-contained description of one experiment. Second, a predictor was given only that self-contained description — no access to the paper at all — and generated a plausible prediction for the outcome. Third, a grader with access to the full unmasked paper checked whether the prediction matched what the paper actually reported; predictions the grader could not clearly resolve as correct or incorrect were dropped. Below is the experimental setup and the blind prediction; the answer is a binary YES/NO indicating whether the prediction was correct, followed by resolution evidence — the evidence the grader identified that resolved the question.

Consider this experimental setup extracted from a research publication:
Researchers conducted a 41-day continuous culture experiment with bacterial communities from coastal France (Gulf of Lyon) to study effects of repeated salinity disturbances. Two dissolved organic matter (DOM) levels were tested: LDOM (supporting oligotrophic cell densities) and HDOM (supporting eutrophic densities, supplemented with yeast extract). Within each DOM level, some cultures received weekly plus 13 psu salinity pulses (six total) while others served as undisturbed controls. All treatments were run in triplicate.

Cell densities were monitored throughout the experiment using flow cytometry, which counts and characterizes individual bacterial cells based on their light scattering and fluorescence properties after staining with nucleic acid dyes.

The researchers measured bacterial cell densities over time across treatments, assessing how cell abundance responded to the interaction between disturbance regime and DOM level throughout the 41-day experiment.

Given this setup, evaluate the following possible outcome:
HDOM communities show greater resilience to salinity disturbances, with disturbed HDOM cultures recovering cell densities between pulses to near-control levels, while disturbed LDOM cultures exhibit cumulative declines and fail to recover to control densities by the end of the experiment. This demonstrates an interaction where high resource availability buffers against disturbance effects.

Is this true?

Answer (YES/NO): NO